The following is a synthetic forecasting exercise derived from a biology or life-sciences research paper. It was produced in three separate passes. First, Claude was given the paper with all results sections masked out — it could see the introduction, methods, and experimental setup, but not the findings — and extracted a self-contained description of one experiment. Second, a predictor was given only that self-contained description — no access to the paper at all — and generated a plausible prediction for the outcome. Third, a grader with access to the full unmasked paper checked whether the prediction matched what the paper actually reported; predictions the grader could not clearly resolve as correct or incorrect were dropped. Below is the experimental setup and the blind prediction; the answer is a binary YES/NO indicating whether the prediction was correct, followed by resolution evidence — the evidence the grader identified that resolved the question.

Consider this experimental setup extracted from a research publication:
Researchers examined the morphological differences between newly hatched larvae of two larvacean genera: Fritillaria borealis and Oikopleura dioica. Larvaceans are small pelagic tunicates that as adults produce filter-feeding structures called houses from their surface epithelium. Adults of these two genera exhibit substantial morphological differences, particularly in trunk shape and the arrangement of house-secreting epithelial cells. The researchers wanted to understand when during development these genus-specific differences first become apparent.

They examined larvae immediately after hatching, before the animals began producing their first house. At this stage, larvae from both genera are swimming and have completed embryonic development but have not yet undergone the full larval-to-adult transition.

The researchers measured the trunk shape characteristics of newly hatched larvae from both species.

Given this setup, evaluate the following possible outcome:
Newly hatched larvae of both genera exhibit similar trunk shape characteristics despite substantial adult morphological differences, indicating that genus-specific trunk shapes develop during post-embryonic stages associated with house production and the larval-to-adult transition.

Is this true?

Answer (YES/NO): NO